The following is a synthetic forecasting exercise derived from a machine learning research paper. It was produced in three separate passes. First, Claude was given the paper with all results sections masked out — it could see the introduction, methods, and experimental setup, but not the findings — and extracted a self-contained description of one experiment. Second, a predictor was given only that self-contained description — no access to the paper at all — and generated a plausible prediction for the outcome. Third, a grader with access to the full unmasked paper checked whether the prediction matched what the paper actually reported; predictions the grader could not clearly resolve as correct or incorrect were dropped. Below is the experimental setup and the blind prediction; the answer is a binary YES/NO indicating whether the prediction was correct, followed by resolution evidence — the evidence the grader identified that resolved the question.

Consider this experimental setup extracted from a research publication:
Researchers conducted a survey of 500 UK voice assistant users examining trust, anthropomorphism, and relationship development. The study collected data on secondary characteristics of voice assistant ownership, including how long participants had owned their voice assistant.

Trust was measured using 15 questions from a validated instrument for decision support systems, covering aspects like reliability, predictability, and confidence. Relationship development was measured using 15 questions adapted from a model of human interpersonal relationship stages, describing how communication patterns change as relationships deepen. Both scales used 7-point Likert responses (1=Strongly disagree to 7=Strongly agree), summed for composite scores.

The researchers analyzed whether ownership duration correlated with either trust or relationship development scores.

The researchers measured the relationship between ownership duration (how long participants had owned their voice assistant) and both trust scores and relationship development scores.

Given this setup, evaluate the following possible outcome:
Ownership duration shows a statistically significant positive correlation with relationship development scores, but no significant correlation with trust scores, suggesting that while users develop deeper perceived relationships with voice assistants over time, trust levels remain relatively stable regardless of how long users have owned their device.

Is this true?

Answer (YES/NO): NO